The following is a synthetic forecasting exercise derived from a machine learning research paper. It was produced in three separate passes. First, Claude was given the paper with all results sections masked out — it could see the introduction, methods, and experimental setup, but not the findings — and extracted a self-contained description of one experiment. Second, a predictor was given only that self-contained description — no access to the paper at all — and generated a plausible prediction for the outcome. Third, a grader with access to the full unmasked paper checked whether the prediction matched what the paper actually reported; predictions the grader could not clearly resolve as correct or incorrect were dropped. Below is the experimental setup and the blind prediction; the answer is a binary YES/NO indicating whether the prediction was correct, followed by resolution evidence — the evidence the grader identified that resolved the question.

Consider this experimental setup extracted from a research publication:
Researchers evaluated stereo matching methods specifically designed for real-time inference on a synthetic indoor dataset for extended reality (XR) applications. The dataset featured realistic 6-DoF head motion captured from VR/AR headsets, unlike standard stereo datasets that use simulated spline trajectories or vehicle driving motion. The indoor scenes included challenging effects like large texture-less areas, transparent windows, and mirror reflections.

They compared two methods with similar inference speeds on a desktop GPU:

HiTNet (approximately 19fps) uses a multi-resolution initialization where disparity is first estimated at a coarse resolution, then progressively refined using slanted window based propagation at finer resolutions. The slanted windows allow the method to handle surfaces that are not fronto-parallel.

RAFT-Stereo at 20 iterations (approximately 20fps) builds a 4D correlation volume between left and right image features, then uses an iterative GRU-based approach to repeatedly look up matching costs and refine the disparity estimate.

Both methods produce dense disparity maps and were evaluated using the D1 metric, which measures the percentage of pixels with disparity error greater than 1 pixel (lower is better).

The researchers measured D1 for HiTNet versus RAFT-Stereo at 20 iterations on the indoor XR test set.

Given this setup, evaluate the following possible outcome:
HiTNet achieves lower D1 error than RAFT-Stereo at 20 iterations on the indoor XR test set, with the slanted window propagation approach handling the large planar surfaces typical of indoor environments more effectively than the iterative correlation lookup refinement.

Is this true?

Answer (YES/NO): NO